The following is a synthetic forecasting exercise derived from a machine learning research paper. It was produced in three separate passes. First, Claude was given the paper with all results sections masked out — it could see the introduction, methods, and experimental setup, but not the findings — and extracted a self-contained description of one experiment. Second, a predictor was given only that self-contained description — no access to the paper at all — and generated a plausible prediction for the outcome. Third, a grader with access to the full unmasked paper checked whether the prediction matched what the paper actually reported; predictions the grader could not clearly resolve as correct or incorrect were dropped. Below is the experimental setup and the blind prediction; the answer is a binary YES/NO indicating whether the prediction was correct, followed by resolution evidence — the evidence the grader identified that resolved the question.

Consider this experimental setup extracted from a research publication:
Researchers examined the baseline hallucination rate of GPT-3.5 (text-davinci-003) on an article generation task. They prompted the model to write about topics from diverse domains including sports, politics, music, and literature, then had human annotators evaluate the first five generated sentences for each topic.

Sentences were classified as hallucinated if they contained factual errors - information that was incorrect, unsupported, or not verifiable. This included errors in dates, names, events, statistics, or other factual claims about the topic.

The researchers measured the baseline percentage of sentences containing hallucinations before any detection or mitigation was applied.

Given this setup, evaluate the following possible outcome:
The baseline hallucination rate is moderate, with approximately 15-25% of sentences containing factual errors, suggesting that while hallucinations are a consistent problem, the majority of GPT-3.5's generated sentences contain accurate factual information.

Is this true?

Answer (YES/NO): NO